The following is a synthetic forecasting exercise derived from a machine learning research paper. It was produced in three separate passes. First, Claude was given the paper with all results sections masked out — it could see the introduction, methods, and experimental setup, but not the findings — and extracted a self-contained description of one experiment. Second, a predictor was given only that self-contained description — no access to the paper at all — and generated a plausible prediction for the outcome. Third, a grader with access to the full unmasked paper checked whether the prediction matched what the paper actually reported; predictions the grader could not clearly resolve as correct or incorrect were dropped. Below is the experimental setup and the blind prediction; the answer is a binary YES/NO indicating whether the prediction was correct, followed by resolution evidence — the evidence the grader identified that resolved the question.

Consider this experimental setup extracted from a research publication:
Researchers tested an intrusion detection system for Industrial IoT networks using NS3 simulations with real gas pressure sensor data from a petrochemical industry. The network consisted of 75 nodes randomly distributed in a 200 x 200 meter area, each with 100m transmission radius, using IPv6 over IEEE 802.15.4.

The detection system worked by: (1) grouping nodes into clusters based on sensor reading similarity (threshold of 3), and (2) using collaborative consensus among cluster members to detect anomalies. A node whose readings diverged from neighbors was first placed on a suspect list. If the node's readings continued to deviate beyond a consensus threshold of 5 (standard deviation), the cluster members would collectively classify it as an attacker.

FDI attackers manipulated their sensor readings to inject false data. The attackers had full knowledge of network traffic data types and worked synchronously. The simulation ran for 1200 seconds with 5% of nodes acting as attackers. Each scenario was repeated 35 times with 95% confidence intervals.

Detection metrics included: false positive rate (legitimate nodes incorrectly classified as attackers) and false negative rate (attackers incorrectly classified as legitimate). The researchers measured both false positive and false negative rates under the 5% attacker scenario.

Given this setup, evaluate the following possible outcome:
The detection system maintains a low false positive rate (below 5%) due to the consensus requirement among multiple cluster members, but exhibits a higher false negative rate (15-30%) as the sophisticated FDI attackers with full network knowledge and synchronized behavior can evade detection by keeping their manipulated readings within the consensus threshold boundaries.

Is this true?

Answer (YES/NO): NO